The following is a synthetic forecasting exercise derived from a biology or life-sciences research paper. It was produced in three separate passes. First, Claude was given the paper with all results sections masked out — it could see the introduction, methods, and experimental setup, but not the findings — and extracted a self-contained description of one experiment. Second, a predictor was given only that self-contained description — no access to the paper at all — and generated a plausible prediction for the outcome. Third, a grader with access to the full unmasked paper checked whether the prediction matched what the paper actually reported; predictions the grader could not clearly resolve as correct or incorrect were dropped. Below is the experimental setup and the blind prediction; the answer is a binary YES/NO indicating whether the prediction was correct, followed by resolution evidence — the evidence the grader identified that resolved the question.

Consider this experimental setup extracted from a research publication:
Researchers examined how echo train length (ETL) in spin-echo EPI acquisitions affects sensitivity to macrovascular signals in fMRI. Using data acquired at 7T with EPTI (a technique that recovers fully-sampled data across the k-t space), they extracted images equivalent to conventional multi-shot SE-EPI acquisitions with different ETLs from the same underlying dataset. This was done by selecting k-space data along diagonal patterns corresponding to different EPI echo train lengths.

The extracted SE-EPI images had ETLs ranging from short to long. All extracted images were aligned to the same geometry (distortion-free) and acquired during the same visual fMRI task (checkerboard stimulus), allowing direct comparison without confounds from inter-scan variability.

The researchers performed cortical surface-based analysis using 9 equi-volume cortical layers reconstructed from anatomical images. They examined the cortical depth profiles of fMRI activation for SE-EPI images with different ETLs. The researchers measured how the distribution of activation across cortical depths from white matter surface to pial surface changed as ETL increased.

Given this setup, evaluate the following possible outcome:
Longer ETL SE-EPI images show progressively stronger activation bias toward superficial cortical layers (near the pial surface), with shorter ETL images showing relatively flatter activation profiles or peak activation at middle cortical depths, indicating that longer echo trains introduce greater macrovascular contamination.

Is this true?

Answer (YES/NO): YES